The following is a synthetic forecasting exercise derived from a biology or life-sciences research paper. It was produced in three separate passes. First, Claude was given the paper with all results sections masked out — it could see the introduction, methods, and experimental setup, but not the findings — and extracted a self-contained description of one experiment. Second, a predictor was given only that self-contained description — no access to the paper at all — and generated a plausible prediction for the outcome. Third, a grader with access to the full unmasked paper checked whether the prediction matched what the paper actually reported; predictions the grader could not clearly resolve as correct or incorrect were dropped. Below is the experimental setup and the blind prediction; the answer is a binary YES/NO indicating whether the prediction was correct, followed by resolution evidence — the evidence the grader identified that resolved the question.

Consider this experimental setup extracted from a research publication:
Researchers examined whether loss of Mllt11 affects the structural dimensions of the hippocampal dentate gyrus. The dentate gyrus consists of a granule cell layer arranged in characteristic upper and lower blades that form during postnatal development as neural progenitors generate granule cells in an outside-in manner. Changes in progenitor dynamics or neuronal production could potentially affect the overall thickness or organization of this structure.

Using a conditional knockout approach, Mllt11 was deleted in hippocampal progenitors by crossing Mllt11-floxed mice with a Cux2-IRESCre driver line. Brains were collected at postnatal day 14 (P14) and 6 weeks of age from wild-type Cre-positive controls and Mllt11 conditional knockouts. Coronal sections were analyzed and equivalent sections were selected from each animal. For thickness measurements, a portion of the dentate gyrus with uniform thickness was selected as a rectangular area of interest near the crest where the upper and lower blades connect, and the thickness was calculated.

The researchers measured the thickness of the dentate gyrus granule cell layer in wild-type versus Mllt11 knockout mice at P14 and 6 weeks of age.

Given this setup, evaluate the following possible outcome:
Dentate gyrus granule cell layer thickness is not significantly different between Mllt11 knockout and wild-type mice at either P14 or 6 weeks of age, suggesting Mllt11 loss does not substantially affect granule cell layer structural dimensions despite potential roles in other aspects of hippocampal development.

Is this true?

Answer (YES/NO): NO